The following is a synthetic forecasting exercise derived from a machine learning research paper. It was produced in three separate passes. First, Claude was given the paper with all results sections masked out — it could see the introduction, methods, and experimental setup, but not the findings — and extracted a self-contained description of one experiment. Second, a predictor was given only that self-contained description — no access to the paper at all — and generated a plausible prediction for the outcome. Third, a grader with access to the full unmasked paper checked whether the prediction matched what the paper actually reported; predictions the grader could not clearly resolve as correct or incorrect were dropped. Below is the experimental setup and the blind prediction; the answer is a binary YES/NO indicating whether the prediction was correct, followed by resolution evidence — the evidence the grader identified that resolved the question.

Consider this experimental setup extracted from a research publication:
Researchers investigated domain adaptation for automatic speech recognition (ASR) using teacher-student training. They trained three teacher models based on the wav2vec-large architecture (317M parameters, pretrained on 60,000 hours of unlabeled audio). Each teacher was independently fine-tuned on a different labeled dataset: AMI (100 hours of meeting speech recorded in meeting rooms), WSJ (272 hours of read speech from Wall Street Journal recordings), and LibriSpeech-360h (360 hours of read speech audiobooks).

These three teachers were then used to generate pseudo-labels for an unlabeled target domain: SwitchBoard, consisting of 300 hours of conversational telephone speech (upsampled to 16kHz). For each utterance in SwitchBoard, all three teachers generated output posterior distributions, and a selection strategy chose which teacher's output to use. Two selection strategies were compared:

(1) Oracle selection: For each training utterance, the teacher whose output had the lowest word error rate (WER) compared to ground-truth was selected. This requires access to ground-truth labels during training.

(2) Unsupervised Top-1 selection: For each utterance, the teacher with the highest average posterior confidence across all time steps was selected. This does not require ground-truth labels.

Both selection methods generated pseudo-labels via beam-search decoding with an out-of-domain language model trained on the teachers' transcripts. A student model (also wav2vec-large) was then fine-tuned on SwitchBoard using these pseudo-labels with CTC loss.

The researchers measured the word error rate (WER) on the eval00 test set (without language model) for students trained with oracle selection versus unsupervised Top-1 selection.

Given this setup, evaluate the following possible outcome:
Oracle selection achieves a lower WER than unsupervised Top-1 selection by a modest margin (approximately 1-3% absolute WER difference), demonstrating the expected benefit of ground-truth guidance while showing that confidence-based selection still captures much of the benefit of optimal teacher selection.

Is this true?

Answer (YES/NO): NO